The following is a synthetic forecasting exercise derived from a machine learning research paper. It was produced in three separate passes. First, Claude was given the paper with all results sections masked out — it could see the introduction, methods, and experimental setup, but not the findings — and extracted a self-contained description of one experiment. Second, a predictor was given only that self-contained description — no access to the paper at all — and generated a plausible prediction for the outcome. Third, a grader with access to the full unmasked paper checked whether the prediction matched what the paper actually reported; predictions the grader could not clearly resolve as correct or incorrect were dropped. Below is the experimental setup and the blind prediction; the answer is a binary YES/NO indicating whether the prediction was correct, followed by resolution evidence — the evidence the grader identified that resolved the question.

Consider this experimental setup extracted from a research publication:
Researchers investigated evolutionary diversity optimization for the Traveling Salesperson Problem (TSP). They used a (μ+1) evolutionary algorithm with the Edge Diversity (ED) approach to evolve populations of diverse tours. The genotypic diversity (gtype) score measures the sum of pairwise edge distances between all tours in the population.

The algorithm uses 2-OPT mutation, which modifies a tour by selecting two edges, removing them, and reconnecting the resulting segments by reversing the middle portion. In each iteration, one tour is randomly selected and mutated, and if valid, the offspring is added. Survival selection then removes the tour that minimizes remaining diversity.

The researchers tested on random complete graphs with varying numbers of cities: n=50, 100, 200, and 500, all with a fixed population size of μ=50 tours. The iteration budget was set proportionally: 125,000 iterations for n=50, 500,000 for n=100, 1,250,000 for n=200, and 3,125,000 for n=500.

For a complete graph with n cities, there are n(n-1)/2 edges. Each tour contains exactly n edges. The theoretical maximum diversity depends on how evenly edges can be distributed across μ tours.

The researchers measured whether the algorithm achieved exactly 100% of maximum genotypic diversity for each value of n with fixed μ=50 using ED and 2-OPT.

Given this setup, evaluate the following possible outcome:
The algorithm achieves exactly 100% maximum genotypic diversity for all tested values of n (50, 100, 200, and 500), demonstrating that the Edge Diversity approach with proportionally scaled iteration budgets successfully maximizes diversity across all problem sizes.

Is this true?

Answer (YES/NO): NO